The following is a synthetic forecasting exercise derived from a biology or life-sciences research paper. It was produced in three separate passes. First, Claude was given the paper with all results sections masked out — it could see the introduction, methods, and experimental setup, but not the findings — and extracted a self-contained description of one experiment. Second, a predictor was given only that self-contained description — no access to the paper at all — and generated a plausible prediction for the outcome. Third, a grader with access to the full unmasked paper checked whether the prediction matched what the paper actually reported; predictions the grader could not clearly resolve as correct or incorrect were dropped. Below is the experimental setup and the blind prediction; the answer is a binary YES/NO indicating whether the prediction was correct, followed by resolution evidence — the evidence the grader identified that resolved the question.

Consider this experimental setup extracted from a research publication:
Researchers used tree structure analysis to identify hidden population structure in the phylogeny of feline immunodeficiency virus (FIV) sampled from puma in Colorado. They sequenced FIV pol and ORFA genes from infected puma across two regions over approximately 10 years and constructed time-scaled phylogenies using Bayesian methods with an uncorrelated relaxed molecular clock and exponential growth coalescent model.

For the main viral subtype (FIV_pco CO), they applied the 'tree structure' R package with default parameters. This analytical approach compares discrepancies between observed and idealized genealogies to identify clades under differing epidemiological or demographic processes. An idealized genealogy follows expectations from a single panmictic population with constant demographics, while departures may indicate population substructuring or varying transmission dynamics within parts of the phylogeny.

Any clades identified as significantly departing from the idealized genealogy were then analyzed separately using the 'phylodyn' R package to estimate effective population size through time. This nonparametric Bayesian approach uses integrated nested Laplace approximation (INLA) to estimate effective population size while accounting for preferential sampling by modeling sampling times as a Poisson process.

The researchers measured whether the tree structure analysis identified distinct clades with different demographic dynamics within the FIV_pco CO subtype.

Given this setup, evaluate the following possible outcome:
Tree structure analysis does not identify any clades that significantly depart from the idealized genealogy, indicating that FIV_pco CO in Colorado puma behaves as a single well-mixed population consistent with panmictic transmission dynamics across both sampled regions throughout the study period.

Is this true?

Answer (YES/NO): NO